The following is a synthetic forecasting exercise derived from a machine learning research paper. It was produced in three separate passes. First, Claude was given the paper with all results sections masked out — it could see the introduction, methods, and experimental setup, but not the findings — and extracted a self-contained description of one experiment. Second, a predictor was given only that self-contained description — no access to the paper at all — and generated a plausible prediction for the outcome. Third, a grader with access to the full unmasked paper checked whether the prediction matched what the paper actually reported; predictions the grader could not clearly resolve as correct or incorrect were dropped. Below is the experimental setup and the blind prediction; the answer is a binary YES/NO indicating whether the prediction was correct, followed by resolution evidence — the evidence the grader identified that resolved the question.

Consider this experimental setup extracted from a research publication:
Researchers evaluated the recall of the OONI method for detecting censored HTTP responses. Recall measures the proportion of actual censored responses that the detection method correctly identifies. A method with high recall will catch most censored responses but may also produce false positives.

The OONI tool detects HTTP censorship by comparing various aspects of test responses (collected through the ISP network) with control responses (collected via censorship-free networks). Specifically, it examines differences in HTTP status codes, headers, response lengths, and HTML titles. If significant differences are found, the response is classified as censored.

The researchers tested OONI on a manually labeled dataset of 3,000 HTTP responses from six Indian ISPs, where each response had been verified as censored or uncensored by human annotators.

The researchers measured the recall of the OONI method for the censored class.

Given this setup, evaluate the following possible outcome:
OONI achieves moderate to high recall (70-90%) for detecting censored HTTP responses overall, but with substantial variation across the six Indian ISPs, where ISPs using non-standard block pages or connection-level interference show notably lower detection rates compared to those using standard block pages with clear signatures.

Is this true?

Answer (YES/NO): NO